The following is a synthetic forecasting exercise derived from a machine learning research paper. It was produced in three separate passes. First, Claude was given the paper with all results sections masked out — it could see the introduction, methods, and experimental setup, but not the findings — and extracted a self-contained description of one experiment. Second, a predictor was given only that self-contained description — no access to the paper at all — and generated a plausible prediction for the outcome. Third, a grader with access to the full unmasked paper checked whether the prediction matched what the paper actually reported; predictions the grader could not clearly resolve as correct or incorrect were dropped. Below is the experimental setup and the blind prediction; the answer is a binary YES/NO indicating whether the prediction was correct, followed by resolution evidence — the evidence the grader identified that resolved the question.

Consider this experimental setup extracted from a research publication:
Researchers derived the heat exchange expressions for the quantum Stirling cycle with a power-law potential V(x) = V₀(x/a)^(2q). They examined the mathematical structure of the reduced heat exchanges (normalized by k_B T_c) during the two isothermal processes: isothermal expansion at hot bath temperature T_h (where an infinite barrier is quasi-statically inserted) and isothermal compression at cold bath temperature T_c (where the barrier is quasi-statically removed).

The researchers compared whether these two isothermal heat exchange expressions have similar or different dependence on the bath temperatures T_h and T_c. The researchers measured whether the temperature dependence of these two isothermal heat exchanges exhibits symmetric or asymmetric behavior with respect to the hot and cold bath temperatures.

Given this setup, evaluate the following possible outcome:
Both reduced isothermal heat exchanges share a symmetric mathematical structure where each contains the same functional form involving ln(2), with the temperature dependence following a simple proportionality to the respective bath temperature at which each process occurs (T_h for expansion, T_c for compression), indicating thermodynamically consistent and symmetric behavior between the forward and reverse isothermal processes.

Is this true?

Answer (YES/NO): NO